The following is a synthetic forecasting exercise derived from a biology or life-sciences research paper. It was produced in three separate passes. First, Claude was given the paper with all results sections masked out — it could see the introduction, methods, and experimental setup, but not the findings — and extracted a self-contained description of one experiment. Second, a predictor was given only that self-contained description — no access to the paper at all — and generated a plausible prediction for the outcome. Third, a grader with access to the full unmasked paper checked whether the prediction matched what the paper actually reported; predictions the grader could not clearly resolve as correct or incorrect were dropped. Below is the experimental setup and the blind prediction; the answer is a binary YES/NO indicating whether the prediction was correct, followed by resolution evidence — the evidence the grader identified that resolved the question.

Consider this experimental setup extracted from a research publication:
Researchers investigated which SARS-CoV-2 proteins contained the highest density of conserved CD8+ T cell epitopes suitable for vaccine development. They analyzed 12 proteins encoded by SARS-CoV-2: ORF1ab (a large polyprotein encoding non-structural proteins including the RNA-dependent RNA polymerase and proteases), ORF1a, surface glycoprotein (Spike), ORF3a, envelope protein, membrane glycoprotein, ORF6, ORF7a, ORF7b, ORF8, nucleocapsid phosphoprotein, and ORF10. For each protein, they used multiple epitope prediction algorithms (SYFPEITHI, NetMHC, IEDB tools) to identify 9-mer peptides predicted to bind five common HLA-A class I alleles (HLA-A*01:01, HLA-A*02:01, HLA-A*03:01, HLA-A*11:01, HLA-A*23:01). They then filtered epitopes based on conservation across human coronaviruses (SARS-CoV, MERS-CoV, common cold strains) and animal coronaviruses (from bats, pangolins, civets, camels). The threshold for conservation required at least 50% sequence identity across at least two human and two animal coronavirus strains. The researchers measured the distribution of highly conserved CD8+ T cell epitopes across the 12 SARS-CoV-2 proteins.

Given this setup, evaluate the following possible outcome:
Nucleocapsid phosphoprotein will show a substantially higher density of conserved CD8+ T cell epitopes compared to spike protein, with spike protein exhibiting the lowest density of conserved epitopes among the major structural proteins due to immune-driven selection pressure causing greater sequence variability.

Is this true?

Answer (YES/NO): NO